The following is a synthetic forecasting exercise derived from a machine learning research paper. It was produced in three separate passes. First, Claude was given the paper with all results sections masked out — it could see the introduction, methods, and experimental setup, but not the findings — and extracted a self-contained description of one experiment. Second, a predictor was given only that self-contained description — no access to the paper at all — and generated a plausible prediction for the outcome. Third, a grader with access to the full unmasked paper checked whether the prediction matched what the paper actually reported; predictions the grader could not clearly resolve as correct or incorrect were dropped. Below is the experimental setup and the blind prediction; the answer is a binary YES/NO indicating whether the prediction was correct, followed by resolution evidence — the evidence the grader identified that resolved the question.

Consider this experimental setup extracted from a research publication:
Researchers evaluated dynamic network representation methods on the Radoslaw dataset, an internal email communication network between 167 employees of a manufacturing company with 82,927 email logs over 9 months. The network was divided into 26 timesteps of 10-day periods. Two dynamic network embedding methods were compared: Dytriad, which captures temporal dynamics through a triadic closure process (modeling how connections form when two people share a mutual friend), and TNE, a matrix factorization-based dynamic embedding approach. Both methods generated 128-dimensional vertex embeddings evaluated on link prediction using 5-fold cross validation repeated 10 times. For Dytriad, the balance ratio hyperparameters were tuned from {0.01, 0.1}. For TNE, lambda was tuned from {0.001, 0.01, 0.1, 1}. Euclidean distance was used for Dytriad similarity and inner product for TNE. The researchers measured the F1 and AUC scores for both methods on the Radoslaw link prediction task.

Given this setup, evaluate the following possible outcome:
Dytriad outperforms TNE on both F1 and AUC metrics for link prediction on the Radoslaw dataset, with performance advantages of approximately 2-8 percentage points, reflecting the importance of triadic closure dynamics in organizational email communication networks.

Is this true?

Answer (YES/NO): YES